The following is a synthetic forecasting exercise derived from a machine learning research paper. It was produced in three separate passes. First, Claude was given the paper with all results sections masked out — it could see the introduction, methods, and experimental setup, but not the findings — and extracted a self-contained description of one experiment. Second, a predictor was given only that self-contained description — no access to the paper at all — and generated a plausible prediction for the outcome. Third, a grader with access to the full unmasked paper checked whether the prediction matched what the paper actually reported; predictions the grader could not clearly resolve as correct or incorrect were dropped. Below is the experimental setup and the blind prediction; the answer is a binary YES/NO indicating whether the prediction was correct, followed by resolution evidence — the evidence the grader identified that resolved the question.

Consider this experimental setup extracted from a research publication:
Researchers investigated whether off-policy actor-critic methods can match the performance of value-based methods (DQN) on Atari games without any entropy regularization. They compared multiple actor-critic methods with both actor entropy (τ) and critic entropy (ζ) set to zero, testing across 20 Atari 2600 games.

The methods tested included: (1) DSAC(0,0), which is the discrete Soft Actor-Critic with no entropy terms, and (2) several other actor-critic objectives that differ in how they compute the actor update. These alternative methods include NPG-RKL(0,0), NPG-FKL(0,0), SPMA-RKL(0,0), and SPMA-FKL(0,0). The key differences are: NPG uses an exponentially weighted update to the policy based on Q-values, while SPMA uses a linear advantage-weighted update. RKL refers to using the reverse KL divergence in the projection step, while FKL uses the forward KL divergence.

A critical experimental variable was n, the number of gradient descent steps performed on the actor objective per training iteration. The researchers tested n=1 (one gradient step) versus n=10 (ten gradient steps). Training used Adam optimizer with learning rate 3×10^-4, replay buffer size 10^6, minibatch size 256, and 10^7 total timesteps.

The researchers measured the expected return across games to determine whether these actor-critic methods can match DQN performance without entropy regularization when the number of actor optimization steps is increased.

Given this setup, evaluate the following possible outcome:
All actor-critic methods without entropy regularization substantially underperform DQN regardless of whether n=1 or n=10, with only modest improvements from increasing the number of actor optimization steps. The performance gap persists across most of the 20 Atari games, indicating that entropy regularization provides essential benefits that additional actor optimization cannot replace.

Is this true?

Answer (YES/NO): NO